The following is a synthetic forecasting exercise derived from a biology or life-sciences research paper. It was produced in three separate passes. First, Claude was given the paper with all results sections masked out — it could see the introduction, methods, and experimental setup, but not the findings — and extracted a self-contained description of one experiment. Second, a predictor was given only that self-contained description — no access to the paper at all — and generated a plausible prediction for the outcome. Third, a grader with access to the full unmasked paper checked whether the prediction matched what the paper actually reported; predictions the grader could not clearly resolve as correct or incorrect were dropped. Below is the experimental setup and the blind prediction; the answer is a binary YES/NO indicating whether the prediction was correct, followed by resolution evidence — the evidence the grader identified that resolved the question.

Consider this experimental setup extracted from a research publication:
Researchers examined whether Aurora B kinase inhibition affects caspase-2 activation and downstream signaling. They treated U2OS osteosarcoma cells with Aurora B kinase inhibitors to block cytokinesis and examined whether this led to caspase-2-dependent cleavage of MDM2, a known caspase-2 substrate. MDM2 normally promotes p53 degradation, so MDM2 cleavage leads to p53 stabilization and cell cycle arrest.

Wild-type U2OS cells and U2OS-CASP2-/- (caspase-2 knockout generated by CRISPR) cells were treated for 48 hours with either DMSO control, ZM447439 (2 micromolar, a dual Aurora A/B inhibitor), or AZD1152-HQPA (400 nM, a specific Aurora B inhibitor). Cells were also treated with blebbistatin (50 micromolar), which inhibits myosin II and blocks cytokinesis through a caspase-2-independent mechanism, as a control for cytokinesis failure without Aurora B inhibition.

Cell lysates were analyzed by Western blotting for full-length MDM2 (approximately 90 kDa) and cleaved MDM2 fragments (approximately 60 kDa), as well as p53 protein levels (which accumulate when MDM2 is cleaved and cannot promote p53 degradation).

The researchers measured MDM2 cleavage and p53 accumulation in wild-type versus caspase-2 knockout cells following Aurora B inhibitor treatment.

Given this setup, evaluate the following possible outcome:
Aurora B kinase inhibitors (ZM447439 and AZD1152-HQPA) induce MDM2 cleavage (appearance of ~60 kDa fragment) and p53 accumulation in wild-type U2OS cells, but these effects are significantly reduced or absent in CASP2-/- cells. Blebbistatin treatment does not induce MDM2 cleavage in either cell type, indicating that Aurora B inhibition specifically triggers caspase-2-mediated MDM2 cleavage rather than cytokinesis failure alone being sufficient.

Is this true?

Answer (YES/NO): NO